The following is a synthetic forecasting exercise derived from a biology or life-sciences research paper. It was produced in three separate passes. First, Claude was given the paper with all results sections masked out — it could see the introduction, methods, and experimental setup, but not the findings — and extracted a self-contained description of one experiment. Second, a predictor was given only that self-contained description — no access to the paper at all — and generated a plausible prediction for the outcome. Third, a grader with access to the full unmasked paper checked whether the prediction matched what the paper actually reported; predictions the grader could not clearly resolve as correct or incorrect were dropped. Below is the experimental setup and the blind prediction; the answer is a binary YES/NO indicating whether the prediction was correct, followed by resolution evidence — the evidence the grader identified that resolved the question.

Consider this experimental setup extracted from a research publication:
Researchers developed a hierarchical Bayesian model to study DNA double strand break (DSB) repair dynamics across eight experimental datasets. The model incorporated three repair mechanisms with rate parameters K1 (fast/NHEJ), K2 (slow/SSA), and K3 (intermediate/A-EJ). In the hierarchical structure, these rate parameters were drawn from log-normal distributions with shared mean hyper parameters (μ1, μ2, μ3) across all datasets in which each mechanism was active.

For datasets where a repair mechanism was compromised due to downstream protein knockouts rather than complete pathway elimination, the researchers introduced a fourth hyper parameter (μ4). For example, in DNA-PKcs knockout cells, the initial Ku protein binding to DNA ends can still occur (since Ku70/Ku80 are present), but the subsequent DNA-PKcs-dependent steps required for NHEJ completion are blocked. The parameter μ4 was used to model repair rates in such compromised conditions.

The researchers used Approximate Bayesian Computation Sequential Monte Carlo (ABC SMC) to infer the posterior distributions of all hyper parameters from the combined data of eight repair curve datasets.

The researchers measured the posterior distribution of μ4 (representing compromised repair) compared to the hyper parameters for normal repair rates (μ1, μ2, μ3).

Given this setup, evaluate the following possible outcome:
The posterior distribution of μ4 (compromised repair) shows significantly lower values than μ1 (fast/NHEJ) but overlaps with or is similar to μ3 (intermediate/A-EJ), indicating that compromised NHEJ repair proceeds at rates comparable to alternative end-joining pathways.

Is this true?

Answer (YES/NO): NO